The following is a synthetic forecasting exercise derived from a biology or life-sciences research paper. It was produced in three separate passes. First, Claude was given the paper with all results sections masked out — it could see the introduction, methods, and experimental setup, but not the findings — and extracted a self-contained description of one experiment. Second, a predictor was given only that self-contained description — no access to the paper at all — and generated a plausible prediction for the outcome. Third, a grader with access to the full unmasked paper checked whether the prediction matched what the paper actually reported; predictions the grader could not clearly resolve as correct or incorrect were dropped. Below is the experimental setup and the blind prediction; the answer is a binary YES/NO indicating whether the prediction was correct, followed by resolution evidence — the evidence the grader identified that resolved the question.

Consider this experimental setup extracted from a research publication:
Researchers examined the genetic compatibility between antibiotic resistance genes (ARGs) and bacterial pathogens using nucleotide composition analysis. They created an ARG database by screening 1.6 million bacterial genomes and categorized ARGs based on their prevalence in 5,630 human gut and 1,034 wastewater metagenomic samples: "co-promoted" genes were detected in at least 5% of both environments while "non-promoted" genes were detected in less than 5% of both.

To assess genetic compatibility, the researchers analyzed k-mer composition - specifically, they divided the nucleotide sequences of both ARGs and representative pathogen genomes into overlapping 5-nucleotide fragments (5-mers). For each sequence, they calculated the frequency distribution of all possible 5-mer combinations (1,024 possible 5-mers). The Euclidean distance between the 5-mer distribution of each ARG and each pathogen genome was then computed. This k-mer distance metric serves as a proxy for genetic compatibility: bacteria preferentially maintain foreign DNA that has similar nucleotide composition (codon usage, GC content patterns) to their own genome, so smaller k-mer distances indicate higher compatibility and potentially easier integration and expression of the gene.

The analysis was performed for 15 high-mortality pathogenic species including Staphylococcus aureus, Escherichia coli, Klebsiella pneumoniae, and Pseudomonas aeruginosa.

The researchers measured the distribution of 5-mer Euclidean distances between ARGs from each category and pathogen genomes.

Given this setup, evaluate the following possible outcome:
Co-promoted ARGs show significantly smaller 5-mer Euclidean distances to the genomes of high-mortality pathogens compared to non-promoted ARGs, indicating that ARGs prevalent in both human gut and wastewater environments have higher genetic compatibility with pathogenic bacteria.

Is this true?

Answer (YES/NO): YES